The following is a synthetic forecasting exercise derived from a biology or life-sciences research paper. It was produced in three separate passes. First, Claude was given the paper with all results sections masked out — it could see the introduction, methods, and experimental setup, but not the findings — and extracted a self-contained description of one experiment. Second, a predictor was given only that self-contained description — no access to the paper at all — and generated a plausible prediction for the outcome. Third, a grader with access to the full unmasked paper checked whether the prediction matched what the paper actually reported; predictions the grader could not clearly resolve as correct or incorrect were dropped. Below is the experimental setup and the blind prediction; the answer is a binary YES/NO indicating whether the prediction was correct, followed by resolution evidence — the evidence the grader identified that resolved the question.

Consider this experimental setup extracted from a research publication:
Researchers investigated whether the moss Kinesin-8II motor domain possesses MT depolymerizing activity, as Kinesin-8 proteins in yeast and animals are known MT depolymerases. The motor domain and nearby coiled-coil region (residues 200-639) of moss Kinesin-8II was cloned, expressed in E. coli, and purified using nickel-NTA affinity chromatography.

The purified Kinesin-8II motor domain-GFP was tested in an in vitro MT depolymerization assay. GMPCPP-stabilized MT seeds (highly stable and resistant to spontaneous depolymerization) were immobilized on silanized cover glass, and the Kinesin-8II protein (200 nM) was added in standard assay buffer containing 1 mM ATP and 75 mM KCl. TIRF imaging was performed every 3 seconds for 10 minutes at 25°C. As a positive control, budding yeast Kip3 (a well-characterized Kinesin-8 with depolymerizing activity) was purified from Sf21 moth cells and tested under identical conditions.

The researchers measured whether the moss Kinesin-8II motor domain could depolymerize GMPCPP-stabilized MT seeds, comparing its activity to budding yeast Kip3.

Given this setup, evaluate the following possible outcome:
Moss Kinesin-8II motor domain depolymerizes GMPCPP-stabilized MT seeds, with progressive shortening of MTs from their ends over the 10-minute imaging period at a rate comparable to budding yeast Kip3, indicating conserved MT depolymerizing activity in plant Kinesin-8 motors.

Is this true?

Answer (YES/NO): NO